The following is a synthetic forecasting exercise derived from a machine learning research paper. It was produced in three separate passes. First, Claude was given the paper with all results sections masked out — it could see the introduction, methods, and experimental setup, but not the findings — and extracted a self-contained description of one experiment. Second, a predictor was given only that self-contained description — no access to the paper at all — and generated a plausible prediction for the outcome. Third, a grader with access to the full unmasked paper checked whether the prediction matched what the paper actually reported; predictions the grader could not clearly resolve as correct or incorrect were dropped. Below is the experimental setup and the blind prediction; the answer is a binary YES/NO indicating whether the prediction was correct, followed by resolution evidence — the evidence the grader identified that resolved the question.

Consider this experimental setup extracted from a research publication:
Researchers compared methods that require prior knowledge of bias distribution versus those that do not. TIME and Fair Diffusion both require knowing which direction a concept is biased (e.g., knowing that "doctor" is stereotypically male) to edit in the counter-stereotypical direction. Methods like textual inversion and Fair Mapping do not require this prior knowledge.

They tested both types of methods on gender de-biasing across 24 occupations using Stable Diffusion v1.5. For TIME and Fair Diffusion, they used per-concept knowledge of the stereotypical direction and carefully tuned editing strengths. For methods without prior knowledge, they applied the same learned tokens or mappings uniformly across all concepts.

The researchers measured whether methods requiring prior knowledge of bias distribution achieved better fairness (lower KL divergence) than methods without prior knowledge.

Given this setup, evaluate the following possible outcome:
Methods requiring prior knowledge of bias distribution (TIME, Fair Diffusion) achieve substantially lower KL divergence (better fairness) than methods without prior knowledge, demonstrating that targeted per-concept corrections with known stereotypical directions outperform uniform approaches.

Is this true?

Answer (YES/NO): NO